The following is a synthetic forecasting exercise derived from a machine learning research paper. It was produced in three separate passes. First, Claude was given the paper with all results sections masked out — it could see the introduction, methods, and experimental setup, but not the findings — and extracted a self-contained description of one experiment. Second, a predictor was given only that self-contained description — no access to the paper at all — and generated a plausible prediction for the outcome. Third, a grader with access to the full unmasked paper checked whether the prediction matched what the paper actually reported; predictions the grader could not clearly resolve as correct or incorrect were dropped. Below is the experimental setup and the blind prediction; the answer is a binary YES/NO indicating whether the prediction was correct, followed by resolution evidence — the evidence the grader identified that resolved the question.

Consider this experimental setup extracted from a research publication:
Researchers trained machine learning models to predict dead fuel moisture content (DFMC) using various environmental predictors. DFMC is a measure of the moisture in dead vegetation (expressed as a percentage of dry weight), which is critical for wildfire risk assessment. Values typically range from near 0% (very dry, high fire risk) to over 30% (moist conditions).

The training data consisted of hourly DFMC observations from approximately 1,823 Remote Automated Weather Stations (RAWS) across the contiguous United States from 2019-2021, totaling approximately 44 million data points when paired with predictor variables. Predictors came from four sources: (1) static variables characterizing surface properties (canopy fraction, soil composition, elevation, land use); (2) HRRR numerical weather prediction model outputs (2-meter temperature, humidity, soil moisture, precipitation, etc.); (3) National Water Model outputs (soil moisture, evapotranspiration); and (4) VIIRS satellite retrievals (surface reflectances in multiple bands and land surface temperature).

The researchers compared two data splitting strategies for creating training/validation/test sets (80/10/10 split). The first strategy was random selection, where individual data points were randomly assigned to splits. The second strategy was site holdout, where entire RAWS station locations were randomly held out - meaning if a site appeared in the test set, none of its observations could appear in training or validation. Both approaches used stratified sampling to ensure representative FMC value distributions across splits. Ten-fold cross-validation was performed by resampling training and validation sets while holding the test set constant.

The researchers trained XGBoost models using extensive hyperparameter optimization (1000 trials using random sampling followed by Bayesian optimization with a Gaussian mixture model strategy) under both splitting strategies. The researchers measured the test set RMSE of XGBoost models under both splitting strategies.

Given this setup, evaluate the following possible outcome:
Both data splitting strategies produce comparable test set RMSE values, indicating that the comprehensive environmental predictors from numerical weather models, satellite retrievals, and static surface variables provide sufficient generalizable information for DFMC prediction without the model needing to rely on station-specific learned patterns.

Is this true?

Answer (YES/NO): NO